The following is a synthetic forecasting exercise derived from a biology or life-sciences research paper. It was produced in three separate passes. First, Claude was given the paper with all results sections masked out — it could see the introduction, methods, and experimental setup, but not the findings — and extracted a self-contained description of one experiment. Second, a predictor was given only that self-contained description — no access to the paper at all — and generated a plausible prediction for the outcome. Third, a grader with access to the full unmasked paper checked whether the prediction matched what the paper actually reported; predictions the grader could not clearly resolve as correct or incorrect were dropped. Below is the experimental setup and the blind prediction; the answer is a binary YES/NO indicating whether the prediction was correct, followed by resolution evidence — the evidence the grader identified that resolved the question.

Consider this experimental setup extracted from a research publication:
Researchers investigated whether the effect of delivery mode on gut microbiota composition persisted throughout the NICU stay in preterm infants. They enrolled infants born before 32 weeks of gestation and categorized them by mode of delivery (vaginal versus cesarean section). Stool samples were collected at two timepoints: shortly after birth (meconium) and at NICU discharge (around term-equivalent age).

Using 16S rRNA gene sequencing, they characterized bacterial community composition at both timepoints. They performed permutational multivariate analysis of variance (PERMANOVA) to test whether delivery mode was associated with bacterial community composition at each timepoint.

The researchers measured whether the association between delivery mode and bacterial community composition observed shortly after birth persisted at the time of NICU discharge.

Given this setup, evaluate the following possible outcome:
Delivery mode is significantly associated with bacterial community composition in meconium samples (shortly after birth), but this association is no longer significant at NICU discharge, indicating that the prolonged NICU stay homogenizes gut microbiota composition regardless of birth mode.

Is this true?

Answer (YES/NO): YES